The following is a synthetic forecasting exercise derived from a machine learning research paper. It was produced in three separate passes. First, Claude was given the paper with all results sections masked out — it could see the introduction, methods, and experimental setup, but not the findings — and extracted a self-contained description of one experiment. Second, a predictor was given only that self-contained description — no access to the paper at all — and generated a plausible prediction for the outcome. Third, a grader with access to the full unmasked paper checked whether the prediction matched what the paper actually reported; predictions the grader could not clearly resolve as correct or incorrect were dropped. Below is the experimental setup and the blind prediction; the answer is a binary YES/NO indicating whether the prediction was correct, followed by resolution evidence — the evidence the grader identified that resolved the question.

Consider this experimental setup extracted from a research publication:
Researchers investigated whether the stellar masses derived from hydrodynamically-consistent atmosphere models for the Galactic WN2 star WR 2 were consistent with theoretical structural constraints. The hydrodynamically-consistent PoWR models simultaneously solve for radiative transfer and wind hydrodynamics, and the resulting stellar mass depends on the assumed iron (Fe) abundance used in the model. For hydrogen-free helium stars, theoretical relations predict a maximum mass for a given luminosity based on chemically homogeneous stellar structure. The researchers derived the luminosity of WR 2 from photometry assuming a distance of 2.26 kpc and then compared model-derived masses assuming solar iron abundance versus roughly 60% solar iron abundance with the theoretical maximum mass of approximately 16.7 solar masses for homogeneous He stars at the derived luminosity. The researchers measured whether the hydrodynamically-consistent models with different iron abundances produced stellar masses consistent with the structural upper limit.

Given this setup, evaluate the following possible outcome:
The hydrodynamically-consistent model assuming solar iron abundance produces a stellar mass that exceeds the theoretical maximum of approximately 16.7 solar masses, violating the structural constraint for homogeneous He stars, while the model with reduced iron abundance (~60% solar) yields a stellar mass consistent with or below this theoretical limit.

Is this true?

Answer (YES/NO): YES